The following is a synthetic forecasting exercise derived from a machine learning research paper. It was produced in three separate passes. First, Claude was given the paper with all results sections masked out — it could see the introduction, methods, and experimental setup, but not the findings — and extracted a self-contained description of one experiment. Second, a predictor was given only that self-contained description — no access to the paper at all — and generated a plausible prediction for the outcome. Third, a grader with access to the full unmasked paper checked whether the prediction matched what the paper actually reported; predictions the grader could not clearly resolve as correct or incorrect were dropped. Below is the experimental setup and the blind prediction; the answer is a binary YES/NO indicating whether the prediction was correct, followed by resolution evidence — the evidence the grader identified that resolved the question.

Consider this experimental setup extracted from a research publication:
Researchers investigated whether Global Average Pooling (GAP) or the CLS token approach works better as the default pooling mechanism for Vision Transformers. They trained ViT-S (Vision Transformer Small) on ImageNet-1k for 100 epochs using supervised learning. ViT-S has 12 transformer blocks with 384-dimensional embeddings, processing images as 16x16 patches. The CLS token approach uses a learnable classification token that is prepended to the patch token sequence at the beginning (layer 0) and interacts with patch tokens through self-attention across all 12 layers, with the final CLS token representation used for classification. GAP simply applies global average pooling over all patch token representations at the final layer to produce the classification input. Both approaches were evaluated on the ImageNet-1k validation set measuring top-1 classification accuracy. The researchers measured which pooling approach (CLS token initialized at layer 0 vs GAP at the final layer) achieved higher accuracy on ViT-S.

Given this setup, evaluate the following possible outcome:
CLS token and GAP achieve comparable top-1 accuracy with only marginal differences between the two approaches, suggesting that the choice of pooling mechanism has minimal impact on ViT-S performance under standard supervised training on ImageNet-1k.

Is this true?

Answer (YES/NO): NO